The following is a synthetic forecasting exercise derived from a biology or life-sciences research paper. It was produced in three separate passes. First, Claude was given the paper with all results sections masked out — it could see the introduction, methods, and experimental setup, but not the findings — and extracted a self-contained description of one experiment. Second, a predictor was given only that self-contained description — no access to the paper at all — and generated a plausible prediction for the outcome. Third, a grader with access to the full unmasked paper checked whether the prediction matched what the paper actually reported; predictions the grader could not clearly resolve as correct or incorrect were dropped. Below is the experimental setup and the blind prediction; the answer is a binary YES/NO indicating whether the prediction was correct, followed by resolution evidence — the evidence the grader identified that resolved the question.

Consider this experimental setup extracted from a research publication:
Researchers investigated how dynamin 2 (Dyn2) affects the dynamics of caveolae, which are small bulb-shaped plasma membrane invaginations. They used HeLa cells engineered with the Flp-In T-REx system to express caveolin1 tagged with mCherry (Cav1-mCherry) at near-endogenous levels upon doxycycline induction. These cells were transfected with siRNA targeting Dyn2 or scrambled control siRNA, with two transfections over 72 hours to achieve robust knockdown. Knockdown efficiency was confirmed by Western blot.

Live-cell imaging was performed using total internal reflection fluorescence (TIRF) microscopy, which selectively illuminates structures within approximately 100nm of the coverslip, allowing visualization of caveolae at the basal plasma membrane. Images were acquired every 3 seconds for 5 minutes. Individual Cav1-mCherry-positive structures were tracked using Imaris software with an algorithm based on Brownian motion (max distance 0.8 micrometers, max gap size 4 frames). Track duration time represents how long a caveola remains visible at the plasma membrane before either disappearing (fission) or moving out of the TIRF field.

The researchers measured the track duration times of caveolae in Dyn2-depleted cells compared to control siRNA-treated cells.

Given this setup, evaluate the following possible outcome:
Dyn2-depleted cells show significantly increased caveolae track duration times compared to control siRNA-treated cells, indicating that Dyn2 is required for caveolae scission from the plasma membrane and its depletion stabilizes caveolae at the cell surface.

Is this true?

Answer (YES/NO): NO